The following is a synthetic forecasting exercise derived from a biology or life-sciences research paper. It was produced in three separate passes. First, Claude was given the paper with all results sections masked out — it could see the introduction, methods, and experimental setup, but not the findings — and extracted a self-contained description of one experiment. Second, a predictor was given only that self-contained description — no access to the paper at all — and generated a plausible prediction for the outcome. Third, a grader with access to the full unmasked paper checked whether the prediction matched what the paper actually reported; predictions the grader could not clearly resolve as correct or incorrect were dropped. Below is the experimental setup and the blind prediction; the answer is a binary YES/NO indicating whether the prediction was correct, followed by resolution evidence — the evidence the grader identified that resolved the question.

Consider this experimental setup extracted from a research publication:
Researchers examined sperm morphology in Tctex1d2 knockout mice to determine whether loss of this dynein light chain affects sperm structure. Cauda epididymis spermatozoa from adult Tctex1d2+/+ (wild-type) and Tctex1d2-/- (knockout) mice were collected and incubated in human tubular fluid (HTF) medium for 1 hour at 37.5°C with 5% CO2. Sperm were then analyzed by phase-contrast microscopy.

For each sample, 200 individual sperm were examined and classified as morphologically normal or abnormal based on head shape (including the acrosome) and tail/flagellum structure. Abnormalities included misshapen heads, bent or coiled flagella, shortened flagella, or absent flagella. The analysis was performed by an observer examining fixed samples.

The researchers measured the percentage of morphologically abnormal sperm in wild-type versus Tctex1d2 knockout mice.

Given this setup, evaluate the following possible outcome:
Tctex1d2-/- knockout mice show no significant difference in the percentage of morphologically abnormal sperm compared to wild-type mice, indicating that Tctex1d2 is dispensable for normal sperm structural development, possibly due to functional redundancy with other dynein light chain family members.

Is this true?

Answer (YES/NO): NO